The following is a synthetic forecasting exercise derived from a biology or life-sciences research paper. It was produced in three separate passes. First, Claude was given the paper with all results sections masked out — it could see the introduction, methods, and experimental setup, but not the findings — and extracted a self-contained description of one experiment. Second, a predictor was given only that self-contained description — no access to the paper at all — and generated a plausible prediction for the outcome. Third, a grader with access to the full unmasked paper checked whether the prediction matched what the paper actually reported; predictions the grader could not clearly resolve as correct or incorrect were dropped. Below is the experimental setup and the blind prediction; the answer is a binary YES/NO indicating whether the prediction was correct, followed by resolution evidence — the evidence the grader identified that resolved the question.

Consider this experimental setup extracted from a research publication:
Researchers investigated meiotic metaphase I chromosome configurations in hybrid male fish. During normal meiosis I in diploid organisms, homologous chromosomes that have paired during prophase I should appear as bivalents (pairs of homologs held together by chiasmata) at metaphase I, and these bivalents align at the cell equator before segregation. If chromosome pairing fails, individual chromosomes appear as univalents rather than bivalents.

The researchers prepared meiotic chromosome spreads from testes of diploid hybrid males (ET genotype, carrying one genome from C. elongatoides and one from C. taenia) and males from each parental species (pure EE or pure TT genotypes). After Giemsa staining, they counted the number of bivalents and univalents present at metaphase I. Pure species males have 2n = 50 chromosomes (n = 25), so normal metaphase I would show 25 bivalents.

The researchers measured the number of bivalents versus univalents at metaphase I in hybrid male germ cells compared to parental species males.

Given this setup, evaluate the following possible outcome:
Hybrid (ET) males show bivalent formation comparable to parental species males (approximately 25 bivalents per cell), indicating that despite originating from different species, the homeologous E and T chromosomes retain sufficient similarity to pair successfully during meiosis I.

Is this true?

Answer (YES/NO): NO